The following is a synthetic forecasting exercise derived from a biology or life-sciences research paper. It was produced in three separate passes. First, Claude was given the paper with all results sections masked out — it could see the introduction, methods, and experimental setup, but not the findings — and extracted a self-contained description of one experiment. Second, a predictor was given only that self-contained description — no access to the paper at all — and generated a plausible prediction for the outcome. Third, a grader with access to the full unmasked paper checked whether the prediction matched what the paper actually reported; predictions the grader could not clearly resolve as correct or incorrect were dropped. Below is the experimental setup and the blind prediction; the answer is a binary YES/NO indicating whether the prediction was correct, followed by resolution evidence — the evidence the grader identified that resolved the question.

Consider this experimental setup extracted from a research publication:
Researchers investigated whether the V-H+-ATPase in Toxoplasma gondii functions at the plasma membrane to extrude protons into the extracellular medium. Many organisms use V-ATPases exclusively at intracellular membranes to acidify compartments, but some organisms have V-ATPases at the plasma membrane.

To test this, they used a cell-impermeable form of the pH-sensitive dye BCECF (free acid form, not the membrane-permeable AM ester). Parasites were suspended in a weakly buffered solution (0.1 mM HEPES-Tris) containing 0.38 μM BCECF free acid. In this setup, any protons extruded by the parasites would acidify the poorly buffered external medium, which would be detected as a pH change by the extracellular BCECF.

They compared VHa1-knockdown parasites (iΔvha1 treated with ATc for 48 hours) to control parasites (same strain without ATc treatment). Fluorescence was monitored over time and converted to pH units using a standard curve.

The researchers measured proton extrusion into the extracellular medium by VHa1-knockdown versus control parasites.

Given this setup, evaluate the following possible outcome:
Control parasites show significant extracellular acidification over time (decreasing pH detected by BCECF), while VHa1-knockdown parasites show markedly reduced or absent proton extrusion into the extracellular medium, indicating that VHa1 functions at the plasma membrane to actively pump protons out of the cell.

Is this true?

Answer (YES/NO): YES